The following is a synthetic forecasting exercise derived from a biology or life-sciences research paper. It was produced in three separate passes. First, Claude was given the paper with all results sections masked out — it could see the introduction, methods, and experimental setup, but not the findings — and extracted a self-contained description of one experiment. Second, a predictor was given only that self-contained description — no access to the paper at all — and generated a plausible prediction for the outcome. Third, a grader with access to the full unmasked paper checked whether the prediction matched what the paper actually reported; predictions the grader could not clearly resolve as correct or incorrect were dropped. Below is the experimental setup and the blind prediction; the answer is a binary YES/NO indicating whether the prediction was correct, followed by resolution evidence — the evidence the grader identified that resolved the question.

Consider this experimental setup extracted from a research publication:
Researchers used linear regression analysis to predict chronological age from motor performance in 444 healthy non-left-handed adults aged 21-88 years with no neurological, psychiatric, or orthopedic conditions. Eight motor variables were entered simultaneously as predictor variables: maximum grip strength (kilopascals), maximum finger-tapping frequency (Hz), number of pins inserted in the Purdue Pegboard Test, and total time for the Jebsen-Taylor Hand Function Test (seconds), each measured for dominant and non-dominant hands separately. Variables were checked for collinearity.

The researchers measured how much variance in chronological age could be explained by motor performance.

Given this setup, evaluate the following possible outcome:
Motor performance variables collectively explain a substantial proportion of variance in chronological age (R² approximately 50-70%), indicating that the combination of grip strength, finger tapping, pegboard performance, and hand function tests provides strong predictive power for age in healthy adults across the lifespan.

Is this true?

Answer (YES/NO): YES